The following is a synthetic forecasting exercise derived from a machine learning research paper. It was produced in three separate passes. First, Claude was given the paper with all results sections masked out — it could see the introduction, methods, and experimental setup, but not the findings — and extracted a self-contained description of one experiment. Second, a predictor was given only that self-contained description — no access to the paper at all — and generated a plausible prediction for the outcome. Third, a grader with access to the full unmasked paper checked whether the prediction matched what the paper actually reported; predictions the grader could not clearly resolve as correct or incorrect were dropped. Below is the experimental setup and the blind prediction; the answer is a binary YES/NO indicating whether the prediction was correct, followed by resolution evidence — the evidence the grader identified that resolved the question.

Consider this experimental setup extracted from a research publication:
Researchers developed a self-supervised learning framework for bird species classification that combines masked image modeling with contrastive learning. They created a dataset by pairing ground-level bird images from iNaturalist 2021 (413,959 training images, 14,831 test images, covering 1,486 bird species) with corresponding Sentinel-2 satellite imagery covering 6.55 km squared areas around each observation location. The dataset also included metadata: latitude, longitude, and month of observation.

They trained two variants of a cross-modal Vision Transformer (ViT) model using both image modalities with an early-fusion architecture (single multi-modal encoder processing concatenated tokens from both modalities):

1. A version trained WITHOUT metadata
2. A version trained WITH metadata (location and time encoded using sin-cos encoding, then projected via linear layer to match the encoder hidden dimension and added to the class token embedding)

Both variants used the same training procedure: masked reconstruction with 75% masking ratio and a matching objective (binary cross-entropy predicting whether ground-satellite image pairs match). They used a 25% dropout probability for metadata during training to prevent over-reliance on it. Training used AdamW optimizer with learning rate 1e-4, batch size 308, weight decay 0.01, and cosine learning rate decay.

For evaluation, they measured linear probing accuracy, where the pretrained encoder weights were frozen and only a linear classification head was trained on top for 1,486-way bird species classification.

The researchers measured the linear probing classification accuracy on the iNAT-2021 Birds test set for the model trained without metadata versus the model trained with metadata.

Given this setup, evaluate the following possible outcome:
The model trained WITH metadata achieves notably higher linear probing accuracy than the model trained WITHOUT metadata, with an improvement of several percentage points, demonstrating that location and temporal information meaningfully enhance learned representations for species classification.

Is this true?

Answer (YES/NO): YES